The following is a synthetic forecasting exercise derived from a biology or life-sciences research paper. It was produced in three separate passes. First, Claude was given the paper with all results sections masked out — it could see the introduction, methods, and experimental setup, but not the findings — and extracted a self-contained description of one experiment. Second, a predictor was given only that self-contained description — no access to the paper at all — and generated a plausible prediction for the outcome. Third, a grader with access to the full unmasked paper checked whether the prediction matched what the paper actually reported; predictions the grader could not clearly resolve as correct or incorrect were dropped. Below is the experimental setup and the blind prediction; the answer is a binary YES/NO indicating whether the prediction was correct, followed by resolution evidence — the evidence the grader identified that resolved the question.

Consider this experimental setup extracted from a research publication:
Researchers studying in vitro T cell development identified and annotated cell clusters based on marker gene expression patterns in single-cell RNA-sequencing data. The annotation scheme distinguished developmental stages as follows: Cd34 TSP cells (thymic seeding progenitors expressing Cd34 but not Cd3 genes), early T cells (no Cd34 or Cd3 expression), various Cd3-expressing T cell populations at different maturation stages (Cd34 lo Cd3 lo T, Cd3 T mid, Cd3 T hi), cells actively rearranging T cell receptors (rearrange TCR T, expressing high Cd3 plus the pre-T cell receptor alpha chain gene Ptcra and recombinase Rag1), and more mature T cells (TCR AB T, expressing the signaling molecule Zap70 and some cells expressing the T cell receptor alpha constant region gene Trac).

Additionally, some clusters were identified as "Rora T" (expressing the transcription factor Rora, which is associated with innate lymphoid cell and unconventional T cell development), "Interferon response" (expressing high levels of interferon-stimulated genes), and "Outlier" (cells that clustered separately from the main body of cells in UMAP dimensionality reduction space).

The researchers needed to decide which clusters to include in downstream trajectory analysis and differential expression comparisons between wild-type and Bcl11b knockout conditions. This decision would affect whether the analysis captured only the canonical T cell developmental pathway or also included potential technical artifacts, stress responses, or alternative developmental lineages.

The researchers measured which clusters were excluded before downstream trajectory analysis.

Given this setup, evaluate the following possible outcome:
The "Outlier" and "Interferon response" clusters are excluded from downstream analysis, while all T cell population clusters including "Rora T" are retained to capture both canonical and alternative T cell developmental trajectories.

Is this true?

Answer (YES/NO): YES